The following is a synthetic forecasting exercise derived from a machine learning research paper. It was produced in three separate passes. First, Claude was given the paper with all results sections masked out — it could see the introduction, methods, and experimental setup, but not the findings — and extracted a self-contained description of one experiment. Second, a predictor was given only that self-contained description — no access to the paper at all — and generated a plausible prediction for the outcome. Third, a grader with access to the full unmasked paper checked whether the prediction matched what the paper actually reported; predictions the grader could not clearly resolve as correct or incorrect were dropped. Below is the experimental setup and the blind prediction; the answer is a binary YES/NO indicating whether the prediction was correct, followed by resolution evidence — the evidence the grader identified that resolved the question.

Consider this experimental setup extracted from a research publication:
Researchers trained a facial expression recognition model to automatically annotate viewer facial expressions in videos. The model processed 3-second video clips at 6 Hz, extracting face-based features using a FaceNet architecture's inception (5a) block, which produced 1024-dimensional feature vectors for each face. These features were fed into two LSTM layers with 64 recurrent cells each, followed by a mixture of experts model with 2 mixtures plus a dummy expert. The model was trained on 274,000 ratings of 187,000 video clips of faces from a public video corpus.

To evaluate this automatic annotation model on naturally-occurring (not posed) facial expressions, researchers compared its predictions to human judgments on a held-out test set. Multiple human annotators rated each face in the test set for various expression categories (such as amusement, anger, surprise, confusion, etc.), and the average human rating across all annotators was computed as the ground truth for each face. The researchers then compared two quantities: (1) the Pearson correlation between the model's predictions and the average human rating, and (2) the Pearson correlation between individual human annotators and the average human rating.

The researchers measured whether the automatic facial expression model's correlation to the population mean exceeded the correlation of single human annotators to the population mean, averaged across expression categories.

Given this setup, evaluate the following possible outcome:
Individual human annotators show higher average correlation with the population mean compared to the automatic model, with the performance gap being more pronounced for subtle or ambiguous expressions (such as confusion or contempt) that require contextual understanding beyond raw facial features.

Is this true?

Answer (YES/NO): NO